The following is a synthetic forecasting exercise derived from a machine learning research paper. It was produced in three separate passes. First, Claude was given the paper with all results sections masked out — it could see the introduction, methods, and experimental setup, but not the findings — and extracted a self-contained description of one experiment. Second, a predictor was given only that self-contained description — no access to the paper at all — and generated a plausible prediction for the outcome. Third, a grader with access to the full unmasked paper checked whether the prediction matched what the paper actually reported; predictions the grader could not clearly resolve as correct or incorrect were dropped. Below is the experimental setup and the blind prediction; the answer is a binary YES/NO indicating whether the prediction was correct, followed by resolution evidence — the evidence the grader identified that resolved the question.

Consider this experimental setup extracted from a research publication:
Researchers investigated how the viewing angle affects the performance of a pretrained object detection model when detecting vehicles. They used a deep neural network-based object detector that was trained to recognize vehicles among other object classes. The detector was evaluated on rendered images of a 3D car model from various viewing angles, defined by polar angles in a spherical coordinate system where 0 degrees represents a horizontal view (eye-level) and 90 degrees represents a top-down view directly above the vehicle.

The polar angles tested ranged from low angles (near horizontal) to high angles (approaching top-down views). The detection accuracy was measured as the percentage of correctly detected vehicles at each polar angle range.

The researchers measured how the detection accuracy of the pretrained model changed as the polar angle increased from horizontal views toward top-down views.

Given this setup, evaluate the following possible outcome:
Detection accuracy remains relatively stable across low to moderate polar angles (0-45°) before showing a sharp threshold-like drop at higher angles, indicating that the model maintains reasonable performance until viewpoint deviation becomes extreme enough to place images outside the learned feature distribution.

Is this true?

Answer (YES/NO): YES